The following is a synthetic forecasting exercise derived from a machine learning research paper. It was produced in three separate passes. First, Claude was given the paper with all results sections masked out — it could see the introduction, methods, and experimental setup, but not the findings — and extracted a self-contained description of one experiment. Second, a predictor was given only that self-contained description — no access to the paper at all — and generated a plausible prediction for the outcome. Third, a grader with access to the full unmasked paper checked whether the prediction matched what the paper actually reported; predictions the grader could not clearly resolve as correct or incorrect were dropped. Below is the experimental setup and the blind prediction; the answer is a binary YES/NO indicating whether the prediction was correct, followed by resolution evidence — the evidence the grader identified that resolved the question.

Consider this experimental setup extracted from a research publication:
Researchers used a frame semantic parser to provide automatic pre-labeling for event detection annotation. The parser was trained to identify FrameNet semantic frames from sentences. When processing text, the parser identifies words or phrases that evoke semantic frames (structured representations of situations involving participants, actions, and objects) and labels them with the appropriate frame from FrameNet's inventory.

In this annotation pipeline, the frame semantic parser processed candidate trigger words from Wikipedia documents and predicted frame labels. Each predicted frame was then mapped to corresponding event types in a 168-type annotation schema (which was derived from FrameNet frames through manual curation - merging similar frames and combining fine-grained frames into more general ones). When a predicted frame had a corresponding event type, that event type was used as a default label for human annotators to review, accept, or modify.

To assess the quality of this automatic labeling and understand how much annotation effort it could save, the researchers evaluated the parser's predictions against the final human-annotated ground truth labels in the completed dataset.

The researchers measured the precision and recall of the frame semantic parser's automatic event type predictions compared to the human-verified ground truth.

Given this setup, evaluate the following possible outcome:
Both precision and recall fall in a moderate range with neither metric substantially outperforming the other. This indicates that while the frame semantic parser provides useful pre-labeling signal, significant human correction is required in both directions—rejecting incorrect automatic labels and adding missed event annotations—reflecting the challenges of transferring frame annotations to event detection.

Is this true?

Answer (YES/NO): YES